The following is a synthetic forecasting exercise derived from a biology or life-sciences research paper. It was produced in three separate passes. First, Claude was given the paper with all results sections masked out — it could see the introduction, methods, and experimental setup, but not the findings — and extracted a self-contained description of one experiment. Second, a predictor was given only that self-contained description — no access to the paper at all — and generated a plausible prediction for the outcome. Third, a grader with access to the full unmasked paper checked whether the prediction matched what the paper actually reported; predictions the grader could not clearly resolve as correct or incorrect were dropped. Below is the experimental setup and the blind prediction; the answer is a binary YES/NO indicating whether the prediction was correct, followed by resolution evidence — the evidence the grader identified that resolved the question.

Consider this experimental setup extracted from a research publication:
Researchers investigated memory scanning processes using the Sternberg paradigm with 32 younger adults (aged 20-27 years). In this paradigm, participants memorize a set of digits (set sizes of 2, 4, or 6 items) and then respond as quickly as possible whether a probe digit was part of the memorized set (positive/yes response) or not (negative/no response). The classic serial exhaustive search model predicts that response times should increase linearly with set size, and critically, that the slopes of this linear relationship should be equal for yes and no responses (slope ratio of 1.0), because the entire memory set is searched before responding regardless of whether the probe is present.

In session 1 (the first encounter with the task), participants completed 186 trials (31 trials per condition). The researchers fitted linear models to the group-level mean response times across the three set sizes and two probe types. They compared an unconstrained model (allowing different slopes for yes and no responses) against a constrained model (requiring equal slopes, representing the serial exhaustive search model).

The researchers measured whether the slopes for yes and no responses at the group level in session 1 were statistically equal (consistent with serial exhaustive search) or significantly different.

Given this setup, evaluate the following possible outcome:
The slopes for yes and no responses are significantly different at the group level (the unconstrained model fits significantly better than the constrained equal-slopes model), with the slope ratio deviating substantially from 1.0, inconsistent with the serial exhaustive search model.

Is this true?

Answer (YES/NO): NO